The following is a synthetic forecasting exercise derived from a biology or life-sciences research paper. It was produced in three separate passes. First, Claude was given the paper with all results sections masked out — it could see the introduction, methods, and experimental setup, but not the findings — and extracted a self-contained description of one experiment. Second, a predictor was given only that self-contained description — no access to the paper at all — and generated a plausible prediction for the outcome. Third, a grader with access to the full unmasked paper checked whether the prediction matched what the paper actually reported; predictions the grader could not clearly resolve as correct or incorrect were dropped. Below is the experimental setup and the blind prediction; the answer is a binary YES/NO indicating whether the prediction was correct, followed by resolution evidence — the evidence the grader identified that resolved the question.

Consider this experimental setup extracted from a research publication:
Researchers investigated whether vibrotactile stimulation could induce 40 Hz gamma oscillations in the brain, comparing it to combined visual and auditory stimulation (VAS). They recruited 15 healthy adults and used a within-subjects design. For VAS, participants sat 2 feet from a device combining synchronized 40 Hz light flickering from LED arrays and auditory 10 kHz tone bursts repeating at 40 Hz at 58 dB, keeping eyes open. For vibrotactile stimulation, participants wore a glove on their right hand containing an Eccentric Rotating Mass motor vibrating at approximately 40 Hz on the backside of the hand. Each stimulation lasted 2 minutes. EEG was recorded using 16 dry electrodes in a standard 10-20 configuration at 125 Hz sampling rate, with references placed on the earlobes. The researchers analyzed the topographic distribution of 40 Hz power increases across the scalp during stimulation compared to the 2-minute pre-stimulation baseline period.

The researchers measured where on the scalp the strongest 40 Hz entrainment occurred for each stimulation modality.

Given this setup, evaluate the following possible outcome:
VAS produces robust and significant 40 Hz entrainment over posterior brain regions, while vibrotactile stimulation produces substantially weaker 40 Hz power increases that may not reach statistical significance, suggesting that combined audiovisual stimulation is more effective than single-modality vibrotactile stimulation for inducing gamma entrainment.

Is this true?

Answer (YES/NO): NO